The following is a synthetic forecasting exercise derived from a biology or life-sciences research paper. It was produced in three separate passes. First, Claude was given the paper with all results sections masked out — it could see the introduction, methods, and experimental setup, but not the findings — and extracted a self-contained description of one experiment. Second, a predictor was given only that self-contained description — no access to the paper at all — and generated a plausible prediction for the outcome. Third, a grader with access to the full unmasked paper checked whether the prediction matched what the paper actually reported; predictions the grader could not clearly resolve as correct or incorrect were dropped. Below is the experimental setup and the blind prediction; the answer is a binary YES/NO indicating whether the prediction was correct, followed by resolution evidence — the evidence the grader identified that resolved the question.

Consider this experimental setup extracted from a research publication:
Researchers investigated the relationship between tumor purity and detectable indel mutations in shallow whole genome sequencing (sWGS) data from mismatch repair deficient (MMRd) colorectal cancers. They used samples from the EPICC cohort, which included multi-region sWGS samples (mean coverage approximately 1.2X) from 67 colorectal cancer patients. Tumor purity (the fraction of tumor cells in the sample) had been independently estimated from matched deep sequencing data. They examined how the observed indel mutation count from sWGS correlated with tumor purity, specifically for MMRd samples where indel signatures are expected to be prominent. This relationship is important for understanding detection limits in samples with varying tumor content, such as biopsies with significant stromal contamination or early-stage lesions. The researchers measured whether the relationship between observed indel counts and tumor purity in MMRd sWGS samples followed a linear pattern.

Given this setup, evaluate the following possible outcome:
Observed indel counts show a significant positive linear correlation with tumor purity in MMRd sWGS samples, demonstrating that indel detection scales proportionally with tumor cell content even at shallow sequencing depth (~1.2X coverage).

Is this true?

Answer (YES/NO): YES